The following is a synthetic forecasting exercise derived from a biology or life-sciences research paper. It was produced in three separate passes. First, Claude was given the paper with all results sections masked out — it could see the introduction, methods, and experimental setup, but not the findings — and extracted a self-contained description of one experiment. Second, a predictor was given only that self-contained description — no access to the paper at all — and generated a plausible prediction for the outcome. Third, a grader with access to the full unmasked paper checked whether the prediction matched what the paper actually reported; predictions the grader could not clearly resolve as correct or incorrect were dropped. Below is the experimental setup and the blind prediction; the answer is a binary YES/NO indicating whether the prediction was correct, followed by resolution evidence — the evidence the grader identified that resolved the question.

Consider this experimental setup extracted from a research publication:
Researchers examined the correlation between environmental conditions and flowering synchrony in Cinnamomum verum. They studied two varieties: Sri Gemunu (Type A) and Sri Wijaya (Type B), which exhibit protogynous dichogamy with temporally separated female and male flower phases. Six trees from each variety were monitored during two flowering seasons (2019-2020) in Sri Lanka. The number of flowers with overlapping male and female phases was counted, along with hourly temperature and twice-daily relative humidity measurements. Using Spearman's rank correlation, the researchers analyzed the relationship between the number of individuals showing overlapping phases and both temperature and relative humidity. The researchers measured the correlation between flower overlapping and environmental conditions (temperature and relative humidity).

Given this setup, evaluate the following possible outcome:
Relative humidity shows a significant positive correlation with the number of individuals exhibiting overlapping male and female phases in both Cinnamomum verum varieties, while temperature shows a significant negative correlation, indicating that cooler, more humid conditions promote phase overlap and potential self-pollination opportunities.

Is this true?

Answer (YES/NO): NO